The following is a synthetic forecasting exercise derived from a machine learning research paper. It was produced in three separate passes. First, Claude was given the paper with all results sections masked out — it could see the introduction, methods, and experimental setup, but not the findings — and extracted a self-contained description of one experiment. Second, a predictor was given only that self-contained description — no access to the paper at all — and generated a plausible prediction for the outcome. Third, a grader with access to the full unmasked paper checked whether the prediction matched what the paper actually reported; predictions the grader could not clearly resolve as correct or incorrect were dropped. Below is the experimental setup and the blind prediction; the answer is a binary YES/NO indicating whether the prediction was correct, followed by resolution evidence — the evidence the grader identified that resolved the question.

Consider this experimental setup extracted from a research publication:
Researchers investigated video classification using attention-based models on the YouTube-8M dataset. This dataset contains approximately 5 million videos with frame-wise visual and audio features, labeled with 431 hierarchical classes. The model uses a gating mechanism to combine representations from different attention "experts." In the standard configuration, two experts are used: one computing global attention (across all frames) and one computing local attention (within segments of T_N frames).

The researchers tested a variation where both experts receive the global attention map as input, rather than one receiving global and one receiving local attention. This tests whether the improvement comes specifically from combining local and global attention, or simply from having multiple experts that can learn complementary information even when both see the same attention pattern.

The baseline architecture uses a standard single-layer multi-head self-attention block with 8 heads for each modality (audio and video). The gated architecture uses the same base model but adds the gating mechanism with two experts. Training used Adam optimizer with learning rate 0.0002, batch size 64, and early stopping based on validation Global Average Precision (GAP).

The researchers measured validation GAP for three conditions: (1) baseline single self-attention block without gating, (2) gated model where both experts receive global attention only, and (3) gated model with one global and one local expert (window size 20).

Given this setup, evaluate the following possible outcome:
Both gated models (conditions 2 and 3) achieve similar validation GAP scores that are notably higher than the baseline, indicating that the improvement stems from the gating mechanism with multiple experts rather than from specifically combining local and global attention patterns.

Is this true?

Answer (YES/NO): NO